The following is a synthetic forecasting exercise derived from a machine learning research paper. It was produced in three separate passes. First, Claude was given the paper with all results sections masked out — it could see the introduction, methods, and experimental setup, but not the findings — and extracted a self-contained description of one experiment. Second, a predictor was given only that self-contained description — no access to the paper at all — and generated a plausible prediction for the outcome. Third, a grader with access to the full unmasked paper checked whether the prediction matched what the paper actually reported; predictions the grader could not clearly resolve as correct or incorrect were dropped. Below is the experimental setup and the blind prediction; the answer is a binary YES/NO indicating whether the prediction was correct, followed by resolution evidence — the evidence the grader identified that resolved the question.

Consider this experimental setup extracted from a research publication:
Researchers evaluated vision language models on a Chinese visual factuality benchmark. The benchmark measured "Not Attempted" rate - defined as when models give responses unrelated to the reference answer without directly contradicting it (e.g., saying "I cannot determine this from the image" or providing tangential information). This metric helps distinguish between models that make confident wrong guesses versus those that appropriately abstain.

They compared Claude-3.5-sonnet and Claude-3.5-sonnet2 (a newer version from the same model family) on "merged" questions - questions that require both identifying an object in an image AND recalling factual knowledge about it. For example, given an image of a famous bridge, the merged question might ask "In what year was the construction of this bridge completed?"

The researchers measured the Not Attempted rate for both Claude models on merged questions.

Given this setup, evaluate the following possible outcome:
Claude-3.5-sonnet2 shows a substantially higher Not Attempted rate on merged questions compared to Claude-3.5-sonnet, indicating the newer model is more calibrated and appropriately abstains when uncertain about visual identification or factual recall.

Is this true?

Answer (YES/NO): NO